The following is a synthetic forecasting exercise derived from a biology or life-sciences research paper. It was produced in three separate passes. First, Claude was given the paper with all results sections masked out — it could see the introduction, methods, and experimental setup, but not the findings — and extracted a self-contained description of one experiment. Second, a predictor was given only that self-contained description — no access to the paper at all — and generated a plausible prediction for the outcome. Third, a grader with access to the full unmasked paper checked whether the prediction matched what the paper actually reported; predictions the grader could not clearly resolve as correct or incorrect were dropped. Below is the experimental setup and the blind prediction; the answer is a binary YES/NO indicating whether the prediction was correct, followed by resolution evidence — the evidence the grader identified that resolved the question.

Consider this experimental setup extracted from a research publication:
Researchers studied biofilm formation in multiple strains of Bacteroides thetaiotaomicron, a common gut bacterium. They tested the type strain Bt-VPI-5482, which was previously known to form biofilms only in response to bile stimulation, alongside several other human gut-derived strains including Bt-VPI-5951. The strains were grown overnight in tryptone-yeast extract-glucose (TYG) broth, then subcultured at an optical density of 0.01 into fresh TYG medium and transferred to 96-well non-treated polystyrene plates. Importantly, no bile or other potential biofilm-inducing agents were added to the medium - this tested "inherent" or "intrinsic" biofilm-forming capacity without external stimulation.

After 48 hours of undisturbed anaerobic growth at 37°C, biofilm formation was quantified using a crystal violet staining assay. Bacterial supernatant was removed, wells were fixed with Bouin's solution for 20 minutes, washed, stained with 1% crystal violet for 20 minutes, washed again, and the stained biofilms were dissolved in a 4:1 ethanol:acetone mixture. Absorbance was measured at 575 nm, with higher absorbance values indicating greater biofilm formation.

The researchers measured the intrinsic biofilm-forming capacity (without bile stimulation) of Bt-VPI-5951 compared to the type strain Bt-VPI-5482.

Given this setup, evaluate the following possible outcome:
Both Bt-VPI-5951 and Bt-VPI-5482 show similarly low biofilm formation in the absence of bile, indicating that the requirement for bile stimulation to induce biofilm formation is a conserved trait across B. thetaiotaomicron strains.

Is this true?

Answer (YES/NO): NO